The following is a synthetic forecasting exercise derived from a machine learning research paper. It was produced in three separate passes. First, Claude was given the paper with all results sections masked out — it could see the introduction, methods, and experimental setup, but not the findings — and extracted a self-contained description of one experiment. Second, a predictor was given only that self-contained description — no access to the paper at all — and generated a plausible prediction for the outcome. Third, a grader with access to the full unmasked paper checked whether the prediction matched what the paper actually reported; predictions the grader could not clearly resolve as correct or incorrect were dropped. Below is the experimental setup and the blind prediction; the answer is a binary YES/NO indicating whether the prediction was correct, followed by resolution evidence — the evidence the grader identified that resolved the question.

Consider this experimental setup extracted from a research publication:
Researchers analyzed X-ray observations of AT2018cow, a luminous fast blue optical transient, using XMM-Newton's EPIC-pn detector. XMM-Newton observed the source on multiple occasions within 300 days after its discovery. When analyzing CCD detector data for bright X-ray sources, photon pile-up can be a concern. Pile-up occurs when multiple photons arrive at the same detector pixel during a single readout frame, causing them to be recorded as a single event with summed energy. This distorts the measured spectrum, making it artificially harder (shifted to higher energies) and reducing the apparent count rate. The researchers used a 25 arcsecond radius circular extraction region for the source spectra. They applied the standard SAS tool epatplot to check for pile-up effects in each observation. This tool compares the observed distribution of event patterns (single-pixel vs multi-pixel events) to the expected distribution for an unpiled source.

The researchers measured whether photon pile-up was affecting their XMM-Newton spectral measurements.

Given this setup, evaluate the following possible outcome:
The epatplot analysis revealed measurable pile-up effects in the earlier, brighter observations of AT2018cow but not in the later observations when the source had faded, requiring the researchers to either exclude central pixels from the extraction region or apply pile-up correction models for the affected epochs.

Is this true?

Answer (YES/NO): NO